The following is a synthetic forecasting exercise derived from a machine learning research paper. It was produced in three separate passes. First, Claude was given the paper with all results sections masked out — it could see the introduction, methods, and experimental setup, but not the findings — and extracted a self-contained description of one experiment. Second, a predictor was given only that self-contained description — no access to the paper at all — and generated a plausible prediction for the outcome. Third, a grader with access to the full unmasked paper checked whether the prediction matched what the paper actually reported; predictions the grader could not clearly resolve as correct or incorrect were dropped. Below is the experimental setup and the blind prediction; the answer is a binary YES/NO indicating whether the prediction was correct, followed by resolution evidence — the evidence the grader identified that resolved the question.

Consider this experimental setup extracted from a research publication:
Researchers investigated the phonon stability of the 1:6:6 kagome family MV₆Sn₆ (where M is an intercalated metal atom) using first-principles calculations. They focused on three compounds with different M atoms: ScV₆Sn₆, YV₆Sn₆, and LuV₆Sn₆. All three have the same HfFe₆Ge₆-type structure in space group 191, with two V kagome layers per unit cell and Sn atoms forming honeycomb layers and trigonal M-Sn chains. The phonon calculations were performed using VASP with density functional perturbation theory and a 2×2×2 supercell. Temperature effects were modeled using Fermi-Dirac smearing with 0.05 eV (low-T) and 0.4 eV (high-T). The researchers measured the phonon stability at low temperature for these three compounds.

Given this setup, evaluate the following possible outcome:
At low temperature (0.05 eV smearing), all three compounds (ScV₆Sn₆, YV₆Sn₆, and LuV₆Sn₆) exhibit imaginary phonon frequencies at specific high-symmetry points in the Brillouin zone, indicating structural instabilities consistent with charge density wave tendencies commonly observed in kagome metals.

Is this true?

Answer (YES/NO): NO